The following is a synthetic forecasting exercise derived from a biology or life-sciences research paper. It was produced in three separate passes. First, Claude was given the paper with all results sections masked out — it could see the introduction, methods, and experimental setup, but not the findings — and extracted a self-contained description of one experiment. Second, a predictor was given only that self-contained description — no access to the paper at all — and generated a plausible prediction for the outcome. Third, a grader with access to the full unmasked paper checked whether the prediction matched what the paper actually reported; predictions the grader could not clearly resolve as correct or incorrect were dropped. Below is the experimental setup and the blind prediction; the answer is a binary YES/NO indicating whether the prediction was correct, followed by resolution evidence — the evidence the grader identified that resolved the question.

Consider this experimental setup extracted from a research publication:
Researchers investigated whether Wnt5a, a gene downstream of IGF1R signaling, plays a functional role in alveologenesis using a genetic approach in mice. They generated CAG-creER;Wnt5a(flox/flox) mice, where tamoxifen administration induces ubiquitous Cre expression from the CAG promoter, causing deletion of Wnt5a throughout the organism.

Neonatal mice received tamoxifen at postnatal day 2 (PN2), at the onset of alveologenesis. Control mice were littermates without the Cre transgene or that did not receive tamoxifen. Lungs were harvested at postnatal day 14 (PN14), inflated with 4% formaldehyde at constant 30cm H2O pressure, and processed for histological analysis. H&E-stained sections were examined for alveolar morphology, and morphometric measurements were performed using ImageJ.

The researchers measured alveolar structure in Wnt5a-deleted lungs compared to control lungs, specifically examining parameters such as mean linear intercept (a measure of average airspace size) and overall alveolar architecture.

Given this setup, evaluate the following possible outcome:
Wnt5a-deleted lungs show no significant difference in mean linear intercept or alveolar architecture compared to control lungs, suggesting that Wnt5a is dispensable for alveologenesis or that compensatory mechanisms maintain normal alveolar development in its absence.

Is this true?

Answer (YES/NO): NO